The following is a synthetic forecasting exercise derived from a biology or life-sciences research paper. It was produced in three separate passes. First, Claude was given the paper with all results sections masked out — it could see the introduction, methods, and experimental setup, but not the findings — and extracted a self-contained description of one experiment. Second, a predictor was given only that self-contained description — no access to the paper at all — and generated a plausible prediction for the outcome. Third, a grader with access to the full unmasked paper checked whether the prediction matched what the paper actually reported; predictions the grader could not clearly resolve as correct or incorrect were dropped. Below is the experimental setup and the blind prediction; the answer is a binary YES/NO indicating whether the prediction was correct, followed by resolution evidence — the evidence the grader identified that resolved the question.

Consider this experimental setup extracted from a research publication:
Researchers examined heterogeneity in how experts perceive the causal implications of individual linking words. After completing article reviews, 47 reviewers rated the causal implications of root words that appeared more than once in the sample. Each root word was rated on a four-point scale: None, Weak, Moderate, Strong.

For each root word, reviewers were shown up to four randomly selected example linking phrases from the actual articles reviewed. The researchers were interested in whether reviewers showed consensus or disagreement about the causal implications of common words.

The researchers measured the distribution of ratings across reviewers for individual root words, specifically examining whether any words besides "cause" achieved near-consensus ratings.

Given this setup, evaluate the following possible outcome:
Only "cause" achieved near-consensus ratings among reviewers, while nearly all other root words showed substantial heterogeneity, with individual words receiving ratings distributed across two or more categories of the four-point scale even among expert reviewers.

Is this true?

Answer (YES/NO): YES